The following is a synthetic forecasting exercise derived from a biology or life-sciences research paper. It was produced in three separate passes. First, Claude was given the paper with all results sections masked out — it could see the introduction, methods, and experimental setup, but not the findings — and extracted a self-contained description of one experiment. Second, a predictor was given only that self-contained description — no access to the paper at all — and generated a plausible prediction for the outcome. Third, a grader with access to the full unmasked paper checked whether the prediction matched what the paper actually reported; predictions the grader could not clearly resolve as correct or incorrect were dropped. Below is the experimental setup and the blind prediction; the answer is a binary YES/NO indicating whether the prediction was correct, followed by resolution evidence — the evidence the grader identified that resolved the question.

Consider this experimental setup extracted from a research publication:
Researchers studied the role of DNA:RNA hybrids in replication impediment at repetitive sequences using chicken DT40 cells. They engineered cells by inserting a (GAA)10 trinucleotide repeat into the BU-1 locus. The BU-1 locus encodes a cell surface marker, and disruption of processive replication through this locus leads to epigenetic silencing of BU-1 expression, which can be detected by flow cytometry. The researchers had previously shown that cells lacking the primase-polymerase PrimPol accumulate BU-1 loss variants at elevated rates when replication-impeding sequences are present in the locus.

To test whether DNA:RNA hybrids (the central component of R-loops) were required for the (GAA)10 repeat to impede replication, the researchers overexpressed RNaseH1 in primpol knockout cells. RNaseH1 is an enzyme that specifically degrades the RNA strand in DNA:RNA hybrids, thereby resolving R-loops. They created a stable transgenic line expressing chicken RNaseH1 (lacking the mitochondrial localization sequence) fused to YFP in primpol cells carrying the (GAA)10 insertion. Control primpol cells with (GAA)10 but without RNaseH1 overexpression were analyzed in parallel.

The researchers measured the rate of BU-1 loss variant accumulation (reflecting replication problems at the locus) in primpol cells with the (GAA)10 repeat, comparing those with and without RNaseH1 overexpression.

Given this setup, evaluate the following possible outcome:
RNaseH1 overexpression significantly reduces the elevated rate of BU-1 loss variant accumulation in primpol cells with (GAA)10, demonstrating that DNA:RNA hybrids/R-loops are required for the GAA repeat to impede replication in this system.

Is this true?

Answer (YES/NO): YES